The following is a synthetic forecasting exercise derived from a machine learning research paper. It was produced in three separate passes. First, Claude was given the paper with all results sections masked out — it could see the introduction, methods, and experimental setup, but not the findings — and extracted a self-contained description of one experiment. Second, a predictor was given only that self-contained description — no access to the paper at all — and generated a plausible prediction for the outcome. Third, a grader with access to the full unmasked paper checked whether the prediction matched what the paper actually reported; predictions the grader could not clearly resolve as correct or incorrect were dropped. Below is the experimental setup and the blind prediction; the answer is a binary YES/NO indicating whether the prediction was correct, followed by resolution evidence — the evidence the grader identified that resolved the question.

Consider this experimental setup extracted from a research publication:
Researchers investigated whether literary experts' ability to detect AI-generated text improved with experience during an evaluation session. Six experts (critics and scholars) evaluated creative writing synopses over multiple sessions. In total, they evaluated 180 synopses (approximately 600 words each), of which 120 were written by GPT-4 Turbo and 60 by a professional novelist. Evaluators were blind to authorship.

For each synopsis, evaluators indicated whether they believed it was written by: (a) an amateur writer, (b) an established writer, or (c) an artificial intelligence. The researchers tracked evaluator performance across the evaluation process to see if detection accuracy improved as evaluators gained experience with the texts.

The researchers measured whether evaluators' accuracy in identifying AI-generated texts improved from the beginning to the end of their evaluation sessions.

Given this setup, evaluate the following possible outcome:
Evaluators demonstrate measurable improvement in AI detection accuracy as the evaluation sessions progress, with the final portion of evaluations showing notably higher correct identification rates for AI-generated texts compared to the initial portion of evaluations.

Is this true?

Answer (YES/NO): YES